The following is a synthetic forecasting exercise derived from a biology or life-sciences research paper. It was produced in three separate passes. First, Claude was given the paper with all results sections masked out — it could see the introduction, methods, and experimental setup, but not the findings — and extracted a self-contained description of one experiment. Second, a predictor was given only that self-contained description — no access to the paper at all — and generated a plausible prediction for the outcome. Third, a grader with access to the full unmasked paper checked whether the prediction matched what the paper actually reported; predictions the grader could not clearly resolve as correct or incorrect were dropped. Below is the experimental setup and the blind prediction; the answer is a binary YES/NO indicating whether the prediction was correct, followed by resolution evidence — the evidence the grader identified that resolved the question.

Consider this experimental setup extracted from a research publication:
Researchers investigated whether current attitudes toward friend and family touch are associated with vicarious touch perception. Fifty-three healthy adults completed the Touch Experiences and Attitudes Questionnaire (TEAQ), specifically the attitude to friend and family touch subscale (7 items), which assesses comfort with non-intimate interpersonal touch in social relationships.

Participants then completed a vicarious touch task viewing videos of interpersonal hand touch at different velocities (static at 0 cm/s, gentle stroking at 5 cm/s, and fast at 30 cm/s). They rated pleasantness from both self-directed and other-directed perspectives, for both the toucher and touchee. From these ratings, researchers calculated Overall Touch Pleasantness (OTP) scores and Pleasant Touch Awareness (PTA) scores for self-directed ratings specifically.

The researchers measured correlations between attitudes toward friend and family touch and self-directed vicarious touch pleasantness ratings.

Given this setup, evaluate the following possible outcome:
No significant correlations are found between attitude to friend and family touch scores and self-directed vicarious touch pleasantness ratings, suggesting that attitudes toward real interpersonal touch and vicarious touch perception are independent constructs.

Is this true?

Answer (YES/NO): NO